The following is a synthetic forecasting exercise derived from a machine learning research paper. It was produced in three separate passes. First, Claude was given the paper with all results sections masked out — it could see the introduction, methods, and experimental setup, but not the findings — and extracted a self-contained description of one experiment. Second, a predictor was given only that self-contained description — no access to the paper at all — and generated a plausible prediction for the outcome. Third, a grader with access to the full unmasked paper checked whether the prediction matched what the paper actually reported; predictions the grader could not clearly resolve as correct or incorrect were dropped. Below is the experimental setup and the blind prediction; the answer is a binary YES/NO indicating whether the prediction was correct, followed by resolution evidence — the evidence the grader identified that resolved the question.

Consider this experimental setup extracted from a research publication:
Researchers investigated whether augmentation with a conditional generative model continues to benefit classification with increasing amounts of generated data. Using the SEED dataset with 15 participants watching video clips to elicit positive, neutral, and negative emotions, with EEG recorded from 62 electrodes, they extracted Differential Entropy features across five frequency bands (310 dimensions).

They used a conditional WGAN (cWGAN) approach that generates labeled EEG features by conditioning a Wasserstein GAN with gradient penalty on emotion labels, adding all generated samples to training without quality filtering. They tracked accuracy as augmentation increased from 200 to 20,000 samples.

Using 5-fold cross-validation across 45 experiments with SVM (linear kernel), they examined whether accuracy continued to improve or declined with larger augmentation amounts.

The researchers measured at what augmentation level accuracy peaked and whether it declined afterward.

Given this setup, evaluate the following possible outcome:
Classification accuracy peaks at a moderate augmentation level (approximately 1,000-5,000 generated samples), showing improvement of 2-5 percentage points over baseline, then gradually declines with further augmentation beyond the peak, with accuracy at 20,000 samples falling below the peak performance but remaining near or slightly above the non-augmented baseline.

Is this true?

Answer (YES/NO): NO